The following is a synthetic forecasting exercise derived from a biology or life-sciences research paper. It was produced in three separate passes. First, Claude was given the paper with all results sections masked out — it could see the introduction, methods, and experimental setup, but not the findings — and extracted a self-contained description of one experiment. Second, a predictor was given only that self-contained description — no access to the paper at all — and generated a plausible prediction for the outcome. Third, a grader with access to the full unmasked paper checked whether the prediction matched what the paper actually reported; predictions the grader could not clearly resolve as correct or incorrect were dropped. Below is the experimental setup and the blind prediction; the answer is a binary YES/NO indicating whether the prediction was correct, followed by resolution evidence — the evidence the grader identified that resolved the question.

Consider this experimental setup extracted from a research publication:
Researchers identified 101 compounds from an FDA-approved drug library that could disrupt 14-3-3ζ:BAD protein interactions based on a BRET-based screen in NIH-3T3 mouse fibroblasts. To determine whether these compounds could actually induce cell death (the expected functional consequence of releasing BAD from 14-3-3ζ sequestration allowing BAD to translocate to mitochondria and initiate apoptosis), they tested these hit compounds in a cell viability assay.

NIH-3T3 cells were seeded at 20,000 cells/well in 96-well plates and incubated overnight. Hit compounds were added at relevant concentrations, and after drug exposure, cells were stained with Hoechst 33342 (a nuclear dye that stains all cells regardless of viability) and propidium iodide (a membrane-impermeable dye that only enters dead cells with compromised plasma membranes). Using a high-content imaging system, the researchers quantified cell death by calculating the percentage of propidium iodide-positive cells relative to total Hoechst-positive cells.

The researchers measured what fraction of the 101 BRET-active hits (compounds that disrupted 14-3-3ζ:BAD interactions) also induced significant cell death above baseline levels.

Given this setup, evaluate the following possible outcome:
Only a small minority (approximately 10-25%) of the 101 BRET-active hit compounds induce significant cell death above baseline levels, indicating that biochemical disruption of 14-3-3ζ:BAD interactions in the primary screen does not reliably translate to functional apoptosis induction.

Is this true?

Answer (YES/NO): NO